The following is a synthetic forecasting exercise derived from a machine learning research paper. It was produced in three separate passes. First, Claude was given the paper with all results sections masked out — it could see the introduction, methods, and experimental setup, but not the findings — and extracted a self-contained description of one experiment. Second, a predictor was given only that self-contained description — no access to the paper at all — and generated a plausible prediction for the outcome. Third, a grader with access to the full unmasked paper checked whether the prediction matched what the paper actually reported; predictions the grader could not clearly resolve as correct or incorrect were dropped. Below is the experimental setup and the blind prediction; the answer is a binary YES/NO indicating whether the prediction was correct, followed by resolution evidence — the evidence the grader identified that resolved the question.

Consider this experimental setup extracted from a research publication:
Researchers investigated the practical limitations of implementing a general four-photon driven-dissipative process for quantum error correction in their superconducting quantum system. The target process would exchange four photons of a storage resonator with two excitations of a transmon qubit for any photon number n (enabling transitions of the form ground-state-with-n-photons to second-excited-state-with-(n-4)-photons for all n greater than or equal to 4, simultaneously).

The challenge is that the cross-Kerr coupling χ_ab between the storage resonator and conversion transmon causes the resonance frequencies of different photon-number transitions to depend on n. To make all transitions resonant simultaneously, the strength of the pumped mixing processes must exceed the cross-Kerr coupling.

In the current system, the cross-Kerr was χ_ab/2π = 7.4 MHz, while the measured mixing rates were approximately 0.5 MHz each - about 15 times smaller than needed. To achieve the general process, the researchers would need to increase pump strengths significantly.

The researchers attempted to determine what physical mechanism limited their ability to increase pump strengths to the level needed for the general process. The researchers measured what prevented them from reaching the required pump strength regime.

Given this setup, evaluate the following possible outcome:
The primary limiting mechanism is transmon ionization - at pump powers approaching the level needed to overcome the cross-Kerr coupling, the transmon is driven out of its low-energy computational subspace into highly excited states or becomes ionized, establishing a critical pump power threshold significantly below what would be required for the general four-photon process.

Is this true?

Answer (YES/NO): NO